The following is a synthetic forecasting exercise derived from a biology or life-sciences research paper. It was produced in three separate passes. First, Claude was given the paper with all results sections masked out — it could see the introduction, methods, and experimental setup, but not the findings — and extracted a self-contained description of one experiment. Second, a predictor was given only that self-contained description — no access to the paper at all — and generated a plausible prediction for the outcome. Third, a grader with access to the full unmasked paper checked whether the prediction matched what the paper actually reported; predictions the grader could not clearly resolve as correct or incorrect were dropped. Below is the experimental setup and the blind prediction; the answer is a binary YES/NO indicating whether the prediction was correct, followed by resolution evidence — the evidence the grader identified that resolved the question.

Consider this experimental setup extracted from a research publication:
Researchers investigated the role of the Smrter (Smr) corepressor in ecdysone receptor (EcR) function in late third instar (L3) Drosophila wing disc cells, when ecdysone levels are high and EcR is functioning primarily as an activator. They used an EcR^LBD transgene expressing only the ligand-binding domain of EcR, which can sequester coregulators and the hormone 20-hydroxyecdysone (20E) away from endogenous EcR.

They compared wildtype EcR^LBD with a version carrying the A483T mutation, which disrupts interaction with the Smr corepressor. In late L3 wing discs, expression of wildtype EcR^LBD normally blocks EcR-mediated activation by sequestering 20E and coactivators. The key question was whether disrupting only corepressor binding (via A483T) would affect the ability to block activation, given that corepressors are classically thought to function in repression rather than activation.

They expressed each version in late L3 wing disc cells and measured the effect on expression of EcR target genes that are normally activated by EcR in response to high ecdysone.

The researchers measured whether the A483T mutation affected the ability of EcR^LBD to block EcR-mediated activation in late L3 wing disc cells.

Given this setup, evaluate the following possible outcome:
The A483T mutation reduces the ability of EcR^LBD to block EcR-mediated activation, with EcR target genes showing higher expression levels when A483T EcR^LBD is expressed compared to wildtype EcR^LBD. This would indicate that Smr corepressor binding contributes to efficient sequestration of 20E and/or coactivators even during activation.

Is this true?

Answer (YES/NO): YES